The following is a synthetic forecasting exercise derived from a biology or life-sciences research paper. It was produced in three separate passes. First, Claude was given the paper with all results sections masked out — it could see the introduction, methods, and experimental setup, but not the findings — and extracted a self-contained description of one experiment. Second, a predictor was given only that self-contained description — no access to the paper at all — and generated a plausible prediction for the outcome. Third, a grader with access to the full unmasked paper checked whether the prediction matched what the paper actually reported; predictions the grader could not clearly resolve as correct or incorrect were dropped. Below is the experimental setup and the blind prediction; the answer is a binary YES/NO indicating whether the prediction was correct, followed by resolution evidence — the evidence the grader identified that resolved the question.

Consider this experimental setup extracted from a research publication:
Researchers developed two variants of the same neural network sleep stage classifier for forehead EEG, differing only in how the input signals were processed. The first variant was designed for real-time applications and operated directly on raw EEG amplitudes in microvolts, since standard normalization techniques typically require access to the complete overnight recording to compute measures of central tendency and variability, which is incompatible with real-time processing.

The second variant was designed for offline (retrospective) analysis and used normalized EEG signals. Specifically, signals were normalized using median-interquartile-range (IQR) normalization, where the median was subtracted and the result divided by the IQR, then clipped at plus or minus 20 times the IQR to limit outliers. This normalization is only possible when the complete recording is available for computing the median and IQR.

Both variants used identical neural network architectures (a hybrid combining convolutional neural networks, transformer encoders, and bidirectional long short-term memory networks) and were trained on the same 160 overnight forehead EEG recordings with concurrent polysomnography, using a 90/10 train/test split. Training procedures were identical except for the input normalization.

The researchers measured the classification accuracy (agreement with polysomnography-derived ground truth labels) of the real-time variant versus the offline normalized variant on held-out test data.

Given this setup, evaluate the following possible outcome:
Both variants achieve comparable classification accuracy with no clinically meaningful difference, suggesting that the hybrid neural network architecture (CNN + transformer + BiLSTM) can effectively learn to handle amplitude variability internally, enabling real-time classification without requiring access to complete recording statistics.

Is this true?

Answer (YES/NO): NO